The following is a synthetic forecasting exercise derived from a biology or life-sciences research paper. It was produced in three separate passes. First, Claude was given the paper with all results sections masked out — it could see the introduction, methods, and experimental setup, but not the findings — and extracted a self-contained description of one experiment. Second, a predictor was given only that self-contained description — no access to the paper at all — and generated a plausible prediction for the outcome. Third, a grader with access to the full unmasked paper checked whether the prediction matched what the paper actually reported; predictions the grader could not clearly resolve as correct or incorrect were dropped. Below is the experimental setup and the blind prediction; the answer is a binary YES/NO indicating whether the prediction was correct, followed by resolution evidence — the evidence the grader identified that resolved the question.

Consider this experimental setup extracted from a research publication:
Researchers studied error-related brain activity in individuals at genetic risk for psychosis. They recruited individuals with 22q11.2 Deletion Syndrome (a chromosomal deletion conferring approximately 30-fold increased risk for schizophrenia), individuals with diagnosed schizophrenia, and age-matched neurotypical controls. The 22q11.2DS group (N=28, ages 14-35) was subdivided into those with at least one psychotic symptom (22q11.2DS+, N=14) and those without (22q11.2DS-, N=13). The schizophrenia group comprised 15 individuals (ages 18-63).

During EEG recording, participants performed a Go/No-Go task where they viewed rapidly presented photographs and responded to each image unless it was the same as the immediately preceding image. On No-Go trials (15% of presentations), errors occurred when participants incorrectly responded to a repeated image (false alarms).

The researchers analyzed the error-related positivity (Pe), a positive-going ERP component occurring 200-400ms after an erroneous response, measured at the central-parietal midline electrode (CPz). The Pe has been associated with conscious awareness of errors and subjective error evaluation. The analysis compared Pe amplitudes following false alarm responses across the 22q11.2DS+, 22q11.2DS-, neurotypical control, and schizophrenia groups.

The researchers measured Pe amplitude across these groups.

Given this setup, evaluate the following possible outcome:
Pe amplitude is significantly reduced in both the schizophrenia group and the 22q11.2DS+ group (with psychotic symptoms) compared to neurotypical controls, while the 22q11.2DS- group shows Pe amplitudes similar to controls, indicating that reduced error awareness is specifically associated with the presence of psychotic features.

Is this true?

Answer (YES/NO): NO